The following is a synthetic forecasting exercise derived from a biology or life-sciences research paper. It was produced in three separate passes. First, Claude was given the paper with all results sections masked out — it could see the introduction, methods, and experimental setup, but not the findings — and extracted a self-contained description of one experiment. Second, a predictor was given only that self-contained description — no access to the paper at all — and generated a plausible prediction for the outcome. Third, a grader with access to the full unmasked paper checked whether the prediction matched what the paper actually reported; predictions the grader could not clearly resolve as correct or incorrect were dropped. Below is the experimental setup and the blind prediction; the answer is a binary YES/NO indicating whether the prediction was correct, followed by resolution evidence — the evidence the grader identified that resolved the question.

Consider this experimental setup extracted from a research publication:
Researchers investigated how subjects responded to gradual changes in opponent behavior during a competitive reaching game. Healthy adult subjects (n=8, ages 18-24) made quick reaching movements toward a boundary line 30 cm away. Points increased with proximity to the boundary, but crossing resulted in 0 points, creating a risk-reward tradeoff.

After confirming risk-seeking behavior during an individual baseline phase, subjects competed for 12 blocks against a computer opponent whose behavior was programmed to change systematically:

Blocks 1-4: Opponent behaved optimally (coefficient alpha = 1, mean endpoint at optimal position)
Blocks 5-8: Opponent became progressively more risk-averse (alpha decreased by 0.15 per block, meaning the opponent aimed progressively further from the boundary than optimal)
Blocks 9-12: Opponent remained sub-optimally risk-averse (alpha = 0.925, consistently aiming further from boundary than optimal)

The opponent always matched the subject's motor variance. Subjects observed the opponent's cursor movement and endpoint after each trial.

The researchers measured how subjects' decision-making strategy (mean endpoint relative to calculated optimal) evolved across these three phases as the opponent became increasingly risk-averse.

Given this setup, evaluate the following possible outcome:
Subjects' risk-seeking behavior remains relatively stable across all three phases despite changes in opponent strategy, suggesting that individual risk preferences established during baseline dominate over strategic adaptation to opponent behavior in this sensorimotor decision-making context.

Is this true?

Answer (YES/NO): NO